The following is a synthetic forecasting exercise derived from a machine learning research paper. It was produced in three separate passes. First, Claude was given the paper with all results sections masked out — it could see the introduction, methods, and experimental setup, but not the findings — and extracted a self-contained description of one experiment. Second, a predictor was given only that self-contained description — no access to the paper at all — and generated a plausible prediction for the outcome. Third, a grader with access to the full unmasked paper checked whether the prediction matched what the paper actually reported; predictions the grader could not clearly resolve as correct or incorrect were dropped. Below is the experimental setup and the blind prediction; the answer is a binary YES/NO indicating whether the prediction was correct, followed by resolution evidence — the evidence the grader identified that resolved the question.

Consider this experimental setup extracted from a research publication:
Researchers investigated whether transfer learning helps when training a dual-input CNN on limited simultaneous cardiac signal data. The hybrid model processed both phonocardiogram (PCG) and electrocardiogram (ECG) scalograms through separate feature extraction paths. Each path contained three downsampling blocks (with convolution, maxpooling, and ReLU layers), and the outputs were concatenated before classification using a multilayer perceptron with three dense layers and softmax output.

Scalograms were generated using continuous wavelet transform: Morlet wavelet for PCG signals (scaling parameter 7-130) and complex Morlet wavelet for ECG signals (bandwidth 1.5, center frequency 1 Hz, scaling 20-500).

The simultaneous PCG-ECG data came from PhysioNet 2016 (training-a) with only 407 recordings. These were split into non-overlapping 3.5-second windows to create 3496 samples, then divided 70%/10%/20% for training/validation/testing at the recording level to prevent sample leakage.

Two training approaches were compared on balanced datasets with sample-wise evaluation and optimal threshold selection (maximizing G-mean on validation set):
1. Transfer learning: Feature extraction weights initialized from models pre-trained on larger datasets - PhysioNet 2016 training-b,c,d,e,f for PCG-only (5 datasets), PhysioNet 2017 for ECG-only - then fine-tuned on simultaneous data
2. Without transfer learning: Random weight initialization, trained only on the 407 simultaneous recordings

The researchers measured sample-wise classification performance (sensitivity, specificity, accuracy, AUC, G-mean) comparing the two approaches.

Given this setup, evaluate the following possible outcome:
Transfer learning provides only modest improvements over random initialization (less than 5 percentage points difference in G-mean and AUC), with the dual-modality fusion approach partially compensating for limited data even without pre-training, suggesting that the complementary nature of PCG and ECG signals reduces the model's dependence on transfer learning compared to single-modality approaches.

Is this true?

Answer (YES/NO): YES